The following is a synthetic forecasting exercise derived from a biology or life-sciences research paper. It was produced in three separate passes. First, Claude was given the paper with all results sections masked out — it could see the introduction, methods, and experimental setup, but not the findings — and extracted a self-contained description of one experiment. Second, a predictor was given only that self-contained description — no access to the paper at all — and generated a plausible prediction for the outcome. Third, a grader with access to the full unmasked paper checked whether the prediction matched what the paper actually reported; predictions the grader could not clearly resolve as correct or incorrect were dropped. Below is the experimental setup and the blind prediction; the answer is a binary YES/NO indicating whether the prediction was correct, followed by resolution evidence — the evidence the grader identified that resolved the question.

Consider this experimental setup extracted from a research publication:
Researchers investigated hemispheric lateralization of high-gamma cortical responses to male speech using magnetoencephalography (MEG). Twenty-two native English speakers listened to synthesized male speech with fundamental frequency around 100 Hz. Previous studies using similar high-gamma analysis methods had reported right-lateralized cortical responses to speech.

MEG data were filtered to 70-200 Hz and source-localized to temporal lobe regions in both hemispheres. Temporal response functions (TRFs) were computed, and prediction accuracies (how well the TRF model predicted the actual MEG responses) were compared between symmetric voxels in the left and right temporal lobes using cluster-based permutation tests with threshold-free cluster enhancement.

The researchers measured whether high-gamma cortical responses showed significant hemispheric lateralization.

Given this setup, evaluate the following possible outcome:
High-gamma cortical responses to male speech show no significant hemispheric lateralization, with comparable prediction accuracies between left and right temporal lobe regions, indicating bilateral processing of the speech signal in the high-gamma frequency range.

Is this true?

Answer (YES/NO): YES